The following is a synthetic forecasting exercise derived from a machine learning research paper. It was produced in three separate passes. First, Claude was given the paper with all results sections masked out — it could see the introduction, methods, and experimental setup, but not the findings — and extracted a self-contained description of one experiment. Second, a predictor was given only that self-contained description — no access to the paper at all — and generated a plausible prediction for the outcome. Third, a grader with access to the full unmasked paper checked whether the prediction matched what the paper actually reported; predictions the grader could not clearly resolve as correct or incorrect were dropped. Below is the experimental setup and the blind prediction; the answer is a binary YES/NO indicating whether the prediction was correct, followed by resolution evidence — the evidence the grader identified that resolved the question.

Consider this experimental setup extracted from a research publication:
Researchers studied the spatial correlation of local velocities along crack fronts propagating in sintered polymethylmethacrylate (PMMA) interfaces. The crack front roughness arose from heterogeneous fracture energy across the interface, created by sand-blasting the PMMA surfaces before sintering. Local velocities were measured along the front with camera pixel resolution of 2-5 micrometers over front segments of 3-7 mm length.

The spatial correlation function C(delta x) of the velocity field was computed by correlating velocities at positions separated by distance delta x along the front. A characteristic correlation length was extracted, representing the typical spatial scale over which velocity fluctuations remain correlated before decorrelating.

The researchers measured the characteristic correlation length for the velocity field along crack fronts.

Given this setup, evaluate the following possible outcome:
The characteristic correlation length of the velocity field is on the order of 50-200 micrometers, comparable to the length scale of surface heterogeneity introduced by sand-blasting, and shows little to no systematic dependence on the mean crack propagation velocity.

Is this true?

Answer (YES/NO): YES